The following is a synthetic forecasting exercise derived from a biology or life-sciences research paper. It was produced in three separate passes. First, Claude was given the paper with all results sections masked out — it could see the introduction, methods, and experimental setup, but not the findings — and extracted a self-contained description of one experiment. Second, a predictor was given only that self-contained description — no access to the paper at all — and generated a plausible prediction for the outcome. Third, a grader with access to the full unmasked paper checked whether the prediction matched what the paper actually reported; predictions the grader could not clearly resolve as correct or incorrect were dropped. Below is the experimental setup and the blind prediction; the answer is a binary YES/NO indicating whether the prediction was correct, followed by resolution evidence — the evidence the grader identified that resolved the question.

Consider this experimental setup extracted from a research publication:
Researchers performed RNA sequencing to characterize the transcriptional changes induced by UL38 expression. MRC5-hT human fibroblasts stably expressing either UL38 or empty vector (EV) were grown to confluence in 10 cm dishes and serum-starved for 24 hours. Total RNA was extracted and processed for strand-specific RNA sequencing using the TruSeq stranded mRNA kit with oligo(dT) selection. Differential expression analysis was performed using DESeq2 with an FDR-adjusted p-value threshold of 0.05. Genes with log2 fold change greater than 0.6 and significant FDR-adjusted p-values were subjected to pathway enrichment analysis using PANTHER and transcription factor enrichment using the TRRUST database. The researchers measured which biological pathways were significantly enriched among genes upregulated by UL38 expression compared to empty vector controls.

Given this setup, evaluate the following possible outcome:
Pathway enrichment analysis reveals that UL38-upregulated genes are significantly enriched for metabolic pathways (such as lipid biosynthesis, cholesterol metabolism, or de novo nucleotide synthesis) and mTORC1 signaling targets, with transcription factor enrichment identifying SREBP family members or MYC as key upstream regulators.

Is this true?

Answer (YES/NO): NO